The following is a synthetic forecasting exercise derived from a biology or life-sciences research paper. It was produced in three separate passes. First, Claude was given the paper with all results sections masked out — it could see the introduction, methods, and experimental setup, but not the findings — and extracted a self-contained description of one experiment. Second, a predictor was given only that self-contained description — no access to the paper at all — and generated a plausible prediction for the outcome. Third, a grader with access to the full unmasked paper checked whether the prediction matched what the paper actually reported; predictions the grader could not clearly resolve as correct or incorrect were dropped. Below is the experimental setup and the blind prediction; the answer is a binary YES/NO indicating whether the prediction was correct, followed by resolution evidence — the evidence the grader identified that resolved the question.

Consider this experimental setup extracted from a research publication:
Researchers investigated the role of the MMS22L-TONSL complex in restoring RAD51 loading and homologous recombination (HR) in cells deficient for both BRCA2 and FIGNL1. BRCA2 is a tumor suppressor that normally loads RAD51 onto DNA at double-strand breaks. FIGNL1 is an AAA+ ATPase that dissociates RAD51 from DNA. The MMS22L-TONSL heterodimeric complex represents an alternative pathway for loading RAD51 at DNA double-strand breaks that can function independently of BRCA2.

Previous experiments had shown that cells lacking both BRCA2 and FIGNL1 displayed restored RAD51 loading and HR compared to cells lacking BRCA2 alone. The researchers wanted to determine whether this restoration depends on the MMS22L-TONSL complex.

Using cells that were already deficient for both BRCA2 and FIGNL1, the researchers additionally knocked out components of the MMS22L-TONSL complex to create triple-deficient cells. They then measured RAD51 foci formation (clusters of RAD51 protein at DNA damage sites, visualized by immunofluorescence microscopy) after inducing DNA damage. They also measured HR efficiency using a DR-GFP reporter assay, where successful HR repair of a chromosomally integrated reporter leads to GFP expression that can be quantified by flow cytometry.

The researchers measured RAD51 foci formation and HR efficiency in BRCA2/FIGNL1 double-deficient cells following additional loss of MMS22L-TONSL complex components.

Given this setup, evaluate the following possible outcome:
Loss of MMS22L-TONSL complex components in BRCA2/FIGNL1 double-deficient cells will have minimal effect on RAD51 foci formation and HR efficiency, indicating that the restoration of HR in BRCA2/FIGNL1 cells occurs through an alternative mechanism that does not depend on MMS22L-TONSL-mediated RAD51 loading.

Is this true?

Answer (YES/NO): NO